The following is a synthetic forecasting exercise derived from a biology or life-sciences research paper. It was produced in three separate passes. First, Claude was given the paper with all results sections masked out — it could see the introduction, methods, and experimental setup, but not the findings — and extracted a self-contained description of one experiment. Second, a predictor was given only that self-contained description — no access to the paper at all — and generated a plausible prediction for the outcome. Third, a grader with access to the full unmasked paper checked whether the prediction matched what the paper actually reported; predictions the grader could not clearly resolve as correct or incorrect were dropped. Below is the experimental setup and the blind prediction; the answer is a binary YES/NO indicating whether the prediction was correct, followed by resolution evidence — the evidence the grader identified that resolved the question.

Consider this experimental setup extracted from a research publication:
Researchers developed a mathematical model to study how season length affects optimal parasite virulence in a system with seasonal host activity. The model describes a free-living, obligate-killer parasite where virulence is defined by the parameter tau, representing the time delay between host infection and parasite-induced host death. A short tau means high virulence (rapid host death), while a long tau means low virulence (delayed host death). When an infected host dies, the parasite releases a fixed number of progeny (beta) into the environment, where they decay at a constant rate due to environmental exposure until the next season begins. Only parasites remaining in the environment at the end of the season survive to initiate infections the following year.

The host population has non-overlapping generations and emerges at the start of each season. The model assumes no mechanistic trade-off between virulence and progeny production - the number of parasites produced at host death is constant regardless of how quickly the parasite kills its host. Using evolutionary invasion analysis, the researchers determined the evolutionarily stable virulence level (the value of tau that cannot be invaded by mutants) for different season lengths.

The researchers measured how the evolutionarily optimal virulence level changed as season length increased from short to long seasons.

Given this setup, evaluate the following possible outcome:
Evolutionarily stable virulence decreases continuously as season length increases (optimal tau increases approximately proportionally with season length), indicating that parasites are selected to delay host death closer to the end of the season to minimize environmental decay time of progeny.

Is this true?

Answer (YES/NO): YES